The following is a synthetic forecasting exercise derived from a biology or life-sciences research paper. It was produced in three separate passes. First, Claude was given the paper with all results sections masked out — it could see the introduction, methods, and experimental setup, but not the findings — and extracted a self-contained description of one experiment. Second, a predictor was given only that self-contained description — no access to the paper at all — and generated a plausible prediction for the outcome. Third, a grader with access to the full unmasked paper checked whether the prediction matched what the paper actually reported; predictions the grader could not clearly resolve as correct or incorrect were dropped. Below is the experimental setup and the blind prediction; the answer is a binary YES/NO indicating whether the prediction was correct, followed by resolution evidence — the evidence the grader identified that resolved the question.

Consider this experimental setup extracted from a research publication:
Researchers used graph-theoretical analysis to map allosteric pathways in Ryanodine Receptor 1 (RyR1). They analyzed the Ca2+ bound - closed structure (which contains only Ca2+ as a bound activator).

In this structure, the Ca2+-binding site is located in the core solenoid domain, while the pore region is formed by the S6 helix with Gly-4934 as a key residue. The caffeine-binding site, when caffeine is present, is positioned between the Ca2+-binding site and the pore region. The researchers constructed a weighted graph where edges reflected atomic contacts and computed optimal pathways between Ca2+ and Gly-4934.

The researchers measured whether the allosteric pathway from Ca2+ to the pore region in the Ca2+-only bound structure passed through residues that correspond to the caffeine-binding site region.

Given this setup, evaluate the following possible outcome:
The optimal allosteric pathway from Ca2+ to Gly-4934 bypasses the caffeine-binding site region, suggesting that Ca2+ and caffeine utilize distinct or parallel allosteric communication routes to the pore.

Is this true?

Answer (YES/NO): NO